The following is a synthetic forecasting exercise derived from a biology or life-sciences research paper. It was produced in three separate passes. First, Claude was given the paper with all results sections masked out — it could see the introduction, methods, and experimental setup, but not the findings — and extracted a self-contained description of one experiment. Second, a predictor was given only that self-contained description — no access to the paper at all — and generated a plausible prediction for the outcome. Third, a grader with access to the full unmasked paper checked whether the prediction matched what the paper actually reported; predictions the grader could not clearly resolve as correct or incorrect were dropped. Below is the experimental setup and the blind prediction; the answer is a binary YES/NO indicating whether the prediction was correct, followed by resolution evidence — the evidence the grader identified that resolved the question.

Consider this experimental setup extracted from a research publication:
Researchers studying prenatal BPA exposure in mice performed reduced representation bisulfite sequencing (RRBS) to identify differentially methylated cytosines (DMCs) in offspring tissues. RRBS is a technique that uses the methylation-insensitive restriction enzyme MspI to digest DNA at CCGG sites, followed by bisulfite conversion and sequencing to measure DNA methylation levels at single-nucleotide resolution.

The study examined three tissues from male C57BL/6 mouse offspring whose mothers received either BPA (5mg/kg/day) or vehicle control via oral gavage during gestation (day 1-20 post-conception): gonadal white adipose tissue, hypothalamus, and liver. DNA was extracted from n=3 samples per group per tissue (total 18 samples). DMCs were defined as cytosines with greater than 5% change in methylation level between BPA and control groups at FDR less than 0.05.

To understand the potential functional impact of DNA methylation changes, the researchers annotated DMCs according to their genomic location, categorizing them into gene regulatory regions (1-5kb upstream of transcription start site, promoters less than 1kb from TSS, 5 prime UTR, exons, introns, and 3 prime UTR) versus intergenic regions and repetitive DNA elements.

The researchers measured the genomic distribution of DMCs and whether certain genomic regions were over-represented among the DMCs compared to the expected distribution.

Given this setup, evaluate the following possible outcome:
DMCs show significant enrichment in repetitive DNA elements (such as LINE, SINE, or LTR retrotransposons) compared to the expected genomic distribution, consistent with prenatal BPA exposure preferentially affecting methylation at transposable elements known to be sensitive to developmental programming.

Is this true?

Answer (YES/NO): NO